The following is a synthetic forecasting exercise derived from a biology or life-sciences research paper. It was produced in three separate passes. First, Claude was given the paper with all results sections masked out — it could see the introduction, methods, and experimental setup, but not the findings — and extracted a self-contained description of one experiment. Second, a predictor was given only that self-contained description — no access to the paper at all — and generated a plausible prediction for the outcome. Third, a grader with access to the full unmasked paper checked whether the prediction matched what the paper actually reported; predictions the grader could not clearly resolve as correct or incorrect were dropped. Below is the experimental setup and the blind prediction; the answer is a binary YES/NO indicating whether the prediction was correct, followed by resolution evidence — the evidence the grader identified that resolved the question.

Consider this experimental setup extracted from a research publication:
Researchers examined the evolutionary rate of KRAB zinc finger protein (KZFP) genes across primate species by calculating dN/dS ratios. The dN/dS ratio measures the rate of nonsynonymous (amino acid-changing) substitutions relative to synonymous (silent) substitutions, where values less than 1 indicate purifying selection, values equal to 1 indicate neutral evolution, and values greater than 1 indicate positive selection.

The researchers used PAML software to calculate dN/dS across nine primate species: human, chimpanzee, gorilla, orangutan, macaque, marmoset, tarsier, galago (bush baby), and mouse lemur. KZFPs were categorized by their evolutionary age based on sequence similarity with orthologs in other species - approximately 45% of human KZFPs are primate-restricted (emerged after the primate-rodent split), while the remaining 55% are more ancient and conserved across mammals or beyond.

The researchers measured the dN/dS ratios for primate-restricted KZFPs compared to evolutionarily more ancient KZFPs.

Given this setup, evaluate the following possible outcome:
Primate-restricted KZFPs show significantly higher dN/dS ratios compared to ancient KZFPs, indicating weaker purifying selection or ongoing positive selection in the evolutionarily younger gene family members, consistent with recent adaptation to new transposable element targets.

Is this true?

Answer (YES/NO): YES